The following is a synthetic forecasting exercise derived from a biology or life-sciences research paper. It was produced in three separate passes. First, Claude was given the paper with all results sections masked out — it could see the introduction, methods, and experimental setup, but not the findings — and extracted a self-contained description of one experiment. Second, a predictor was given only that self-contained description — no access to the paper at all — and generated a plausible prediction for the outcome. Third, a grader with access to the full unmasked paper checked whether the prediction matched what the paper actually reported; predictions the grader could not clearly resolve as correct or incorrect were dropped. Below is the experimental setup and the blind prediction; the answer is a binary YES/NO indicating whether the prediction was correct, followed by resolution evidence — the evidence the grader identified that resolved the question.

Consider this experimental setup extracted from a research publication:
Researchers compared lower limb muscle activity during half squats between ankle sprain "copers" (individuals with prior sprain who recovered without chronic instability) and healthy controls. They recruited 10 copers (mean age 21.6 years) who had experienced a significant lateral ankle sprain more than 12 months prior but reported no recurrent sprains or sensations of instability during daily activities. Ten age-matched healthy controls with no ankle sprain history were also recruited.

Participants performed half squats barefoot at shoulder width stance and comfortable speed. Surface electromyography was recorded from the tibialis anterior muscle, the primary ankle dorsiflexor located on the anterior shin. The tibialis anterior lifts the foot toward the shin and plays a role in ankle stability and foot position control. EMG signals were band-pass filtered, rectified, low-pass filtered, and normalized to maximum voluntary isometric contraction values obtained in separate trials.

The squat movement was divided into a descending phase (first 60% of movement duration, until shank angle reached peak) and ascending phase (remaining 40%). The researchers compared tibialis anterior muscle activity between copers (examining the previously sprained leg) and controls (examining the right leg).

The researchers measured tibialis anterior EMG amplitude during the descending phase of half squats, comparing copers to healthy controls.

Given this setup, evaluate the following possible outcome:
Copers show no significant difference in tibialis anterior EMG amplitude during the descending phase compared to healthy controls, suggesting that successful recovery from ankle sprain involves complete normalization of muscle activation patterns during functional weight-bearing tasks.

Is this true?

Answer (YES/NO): NO